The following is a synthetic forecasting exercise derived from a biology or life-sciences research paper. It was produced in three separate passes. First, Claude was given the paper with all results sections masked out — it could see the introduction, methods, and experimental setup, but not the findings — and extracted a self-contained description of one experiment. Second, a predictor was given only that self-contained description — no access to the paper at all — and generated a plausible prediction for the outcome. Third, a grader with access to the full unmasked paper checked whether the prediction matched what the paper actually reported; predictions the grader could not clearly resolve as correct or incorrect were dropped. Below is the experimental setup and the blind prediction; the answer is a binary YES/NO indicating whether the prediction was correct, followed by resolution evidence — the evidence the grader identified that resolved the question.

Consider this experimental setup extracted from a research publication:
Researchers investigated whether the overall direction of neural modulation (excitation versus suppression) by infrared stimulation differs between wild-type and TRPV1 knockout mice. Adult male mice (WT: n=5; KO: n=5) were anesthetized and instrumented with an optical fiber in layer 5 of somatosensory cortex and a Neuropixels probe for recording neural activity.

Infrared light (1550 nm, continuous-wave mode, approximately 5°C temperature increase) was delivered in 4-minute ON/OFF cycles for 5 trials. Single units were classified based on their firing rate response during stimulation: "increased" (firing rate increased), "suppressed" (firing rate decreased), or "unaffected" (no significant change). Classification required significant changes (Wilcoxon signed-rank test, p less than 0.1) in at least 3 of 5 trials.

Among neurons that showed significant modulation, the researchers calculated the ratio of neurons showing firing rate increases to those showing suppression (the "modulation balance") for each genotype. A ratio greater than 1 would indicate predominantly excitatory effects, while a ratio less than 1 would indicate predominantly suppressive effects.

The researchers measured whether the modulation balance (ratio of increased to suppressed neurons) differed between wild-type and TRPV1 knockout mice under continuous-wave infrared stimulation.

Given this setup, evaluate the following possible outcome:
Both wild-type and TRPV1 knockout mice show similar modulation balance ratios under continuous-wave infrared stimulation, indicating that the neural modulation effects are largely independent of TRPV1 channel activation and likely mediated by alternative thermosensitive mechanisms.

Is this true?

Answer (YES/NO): NO